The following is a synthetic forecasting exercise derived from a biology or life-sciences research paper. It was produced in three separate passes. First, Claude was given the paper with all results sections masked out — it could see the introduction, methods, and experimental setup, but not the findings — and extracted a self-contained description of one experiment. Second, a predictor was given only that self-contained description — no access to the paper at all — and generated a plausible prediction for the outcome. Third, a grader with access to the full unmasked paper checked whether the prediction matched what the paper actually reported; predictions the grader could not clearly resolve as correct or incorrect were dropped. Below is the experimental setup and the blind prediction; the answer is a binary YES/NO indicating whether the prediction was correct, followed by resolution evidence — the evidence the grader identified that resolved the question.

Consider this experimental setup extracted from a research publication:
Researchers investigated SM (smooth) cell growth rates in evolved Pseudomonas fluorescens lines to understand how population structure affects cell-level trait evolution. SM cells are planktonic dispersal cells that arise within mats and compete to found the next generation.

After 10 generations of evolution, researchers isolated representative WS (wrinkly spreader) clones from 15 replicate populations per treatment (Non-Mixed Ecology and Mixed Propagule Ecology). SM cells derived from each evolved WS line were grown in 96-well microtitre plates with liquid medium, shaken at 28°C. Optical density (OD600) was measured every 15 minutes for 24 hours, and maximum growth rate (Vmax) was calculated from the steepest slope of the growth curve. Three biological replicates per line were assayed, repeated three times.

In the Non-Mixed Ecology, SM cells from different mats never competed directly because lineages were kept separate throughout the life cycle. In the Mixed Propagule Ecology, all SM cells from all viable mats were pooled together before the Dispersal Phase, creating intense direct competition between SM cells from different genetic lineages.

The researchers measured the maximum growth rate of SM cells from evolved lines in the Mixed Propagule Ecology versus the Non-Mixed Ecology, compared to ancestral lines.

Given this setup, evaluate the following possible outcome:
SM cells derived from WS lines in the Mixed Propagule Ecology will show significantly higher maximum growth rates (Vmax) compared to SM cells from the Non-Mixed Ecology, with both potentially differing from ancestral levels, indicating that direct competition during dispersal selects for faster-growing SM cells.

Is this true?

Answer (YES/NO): NO